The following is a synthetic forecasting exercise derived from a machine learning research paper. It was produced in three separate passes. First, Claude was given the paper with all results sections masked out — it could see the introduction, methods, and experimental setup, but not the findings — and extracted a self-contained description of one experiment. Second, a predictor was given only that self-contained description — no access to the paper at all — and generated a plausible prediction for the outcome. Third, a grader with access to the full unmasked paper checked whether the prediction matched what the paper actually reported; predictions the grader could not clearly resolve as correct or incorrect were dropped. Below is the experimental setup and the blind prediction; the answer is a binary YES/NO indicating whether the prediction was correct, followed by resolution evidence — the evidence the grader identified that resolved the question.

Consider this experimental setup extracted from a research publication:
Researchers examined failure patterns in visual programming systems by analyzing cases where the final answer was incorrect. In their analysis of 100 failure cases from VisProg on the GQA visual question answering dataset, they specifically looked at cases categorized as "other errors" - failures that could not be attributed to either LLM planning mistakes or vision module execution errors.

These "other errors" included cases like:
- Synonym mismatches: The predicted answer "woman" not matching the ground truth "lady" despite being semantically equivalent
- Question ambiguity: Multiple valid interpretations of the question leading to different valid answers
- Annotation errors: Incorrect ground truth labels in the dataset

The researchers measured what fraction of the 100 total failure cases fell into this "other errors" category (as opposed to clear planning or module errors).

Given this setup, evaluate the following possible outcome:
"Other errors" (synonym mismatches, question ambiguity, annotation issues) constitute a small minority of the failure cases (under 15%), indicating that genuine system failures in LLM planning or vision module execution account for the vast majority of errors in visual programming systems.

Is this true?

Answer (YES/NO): NO